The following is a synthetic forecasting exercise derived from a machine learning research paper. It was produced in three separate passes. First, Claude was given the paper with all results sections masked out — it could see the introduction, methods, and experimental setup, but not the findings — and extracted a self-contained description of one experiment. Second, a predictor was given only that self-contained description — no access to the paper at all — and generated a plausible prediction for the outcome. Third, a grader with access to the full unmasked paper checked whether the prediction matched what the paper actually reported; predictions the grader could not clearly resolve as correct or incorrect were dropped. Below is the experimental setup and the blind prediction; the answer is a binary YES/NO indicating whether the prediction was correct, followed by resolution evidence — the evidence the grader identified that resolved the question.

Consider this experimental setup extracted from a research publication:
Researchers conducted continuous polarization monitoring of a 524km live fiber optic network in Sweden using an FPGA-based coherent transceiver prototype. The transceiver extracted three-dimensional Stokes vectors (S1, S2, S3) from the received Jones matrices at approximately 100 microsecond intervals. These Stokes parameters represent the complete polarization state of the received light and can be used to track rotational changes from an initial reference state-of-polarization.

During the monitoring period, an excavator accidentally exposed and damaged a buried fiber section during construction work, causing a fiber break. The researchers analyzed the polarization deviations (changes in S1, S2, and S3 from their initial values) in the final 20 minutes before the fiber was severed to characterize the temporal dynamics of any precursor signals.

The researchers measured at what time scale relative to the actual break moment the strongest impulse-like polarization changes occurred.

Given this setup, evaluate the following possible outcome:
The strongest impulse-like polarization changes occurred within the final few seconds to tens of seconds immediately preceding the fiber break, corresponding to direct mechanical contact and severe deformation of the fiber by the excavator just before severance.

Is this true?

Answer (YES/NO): NO